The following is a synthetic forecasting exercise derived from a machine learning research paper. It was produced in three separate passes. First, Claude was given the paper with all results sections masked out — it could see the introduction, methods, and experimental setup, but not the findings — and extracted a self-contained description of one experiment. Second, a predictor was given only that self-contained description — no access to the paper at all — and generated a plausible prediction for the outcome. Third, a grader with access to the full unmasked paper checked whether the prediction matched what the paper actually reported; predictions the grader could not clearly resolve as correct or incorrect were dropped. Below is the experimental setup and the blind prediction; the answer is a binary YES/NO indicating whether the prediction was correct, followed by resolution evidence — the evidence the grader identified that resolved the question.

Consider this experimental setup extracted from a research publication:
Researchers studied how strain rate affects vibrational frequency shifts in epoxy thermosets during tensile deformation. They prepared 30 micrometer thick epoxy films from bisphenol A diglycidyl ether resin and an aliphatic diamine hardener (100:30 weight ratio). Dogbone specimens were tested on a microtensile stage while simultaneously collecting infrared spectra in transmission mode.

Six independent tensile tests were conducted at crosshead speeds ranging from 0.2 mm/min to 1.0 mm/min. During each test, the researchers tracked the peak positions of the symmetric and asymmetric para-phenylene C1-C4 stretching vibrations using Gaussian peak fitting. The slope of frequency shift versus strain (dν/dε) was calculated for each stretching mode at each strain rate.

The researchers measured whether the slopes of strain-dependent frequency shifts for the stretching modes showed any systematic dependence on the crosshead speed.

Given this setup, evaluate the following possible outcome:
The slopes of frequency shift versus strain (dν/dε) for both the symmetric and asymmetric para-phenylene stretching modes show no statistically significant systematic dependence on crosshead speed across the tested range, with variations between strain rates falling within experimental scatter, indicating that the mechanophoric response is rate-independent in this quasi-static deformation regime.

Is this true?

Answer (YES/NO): NO